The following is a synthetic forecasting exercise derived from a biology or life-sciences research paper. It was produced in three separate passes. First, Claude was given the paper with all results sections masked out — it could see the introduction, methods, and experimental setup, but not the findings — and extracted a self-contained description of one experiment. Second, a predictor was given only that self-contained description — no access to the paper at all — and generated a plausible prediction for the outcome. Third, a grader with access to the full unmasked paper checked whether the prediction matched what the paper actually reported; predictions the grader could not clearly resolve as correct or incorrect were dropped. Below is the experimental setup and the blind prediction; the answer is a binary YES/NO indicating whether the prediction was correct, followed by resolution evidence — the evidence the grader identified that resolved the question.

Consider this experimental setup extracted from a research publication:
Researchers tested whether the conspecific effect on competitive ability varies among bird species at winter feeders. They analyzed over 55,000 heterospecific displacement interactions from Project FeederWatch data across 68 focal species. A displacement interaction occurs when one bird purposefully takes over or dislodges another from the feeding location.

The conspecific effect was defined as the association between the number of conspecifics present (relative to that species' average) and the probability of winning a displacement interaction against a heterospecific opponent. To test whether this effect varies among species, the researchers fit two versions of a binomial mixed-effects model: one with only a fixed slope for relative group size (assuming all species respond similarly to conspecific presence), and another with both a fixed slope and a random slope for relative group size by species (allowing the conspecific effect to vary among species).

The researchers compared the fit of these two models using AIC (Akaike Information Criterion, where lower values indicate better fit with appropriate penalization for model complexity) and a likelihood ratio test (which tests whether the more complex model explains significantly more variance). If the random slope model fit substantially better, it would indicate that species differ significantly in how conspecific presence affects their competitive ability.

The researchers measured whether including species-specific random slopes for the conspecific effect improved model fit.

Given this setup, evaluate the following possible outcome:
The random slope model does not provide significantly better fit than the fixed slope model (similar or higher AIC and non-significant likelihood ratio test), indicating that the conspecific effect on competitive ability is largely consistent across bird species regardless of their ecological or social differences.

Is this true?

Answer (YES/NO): NO